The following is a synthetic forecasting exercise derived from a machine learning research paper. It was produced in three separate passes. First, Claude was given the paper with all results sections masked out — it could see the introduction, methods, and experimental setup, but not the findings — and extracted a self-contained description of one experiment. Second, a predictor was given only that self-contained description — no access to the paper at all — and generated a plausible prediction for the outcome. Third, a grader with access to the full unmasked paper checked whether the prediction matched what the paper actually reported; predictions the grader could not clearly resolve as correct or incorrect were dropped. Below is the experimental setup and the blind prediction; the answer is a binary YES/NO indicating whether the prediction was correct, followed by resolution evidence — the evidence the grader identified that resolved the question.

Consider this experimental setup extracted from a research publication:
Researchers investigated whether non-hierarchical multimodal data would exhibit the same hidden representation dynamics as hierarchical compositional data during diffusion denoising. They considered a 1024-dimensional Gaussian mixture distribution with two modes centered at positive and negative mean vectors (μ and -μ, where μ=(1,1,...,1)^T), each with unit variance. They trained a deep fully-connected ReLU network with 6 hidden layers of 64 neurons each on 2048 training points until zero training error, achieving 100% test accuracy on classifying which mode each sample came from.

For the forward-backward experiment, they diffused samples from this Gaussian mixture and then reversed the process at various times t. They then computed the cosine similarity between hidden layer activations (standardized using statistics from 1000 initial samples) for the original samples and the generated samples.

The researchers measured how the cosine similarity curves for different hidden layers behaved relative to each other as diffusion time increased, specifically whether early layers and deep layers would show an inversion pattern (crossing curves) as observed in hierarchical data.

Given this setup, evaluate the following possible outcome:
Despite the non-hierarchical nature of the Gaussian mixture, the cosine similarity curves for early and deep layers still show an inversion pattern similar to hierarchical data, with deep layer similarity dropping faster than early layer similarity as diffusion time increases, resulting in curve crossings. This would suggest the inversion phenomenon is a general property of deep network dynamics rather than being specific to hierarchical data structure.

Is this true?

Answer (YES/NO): NO